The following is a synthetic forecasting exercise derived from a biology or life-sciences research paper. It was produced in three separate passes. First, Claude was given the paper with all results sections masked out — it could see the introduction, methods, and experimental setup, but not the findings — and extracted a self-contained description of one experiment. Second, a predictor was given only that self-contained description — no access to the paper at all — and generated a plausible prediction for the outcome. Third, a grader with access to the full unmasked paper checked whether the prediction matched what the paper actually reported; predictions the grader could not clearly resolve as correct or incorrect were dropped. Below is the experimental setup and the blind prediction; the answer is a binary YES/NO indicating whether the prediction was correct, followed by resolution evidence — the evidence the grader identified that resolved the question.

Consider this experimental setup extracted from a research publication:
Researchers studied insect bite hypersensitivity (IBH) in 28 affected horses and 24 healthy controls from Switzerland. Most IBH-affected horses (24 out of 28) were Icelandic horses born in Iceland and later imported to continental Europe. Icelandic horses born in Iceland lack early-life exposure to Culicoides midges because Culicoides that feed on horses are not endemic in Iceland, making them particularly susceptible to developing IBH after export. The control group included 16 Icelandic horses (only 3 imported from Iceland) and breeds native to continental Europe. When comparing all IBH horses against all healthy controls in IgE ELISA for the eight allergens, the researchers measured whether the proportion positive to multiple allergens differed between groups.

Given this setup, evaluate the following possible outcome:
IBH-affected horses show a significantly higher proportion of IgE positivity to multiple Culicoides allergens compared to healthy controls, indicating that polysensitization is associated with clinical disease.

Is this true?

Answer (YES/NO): YES